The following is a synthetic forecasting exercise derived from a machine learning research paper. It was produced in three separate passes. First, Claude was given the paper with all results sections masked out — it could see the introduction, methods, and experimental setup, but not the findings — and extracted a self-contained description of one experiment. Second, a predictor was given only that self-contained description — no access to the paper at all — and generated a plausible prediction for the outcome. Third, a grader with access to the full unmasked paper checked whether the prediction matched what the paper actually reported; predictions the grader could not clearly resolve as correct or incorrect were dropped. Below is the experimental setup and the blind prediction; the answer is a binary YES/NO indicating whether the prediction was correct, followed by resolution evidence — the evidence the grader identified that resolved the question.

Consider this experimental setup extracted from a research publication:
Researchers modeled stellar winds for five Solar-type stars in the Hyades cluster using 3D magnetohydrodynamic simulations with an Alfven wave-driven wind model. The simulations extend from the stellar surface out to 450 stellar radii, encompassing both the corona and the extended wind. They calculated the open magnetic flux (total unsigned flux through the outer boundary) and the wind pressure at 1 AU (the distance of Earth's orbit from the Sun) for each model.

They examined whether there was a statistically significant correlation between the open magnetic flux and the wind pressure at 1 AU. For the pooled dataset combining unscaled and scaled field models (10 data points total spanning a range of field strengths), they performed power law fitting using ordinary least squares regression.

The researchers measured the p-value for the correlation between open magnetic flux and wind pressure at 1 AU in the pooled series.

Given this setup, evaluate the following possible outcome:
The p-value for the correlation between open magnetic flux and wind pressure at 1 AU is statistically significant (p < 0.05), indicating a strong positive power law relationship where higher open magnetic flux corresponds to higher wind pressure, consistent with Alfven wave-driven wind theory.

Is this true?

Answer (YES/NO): YES